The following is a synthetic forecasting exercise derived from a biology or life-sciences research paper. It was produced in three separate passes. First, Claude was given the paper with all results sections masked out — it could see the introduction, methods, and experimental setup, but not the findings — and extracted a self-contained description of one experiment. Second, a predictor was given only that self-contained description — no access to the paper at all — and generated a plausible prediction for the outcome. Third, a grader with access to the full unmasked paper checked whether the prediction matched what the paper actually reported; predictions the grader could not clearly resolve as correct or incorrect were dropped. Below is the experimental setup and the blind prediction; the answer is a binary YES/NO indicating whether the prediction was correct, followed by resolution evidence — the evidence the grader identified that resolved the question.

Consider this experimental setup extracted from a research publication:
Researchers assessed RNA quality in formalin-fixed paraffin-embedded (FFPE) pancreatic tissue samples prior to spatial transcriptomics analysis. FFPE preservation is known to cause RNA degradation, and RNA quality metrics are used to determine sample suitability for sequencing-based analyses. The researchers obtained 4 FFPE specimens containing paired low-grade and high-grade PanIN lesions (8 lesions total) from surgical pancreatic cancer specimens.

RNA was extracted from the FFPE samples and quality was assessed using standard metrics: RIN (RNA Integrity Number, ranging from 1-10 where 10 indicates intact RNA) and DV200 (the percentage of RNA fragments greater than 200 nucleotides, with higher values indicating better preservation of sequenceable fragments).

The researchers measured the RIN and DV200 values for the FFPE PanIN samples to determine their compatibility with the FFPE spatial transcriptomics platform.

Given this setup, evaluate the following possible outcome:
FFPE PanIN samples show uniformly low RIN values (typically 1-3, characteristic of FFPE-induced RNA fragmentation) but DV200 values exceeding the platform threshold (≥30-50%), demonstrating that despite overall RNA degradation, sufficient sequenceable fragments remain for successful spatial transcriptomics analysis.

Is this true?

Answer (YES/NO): YES